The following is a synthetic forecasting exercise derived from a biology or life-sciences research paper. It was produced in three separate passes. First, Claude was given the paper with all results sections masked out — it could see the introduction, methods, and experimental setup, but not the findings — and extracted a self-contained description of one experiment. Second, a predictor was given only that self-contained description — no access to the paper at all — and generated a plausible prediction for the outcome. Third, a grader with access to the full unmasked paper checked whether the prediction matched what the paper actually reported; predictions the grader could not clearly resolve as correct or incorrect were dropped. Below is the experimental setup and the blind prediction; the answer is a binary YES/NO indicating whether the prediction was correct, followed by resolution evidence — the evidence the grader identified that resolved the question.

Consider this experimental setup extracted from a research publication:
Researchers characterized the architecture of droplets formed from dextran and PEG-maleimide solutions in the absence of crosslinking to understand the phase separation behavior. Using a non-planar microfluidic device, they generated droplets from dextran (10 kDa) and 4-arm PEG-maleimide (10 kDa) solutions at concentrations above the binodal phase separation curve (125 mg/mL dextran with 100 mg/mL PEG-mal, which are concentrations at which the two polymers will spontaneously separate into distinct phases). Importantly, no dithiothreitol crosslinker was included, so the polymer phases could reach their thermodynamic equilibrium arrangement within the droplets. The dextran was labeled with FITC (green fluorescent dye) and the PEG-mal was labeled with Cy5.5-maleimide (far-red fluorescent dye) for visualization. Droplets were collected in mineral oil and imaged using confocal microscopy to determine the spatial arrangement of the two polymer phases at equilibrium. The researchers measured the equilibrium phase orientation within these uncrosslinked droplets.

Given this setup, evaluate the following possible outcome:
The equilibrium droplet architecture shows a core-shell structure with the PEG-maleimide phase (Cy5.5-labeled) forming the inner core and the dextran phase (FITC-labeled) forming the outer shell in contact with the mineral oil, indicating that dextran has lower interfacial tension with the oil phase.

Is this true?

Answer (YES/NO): NO